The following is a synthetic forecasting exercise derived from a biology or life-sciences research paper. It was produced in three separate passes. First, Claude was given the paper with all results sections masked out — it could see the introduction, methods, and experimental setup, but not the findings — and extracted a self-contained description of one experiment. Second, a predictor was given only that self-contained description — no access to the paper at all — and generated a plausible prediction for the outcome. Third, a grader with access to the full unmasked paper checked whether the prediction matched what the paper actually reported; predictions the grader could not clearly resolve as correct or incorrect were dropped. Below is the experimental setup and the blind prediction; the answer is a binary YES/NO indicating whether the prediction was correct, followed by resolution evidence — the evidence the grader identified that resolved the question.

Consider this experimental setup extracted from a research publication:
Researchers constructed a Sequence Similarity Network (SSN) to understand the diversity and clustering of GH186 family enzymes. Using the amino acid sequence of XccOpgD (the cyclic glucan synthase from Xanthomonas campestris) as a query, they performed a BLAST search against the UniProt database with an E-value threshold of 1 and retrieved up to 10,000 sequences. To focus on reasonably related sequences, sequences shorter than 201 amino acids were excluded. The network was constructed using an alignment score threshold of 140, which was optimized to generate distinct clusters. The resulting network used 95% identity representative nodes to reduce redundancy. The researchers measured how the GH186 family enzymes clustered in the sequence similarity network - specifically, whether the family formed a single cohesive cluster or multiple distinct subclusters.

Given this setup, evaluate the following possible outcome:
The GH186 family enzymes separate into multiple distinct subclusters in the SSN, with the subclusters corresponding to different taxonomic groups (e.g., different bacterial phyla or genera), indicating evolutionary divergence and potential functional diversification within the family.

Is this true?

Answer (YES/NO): NO